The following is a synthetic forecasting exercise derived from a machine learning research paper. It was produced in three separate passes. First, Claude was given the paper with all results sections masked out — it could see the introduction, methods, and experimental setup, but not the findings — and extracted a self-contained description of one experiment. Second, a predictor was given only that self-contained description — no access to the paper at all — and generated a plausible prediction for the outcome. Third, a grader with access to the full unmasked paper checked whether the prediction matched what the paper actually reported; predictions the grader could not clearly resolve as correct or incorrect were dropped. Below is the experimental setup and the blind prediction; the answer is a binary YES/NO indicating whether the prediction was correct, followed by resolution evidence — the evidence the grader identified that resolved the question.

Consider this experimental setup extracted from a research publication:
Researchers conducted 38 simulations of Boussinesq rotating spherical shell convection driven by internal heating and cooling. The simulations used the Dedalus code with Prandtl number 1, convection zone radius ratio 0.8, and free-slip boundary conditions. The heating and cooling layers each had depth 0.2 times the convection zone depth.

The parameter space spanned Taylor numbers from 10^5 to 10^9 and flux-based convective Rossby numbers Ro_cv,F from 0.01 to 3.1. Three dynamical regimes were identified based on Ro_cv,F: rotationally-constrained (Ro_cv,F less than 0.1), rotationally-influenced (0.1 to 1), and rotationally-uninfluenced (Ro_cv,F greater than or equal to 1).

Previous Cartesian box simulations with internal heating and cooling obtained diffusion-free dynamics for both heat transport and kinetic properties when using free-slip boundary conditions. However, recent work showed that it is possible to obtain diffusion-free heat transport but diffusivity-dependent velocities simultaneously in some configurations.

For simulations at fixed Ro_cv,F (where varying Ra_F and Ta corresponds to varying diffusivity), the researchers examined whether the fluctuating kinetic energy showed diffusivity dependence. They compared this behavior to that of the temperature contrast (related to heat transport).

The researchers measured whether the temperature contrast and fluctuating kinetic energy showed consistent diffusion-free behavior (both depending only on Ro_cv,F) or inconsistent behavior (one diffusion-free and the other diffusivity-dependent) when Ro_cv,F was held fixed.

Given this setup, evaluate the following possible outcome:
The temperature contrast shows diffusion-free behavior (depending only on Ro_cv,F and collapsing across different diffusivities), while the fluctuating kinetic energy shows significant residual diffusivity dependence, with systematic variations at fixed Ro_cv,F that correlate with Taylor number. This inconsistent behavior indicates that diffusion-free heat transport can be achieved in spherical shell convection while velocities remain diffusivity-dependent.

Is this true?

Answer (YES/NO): NO